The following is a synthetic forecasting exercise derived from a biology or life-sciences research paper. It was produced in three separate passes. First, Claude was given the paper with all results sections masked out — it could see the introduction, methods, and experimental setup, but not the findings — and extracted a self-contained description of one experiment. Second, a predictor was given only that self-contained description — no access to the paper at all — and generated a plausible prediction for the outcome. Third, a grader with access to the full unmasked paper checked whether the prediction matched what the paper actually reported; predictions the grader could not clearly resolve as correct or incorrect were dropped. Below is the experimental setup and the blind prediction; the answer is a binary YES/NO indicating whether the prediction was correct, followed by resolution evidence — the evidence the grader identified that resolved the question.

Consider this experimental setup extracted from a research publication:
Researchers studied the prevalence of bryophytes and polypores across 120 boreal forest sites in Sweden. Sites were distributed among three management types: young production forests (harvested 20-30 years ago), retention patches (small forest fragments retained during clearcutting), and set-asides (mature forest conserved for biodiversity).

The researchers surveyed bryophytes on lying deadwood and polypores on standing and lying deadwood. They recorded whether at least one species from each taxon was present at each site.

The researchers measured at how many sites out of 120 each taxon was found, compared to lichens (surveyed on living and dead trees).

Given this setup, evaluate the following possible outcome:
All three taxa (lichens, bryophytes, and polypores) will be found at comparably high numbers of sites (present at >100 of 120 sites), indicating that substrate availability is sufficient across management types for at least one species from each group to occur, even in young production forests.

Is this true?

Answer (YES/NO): NO